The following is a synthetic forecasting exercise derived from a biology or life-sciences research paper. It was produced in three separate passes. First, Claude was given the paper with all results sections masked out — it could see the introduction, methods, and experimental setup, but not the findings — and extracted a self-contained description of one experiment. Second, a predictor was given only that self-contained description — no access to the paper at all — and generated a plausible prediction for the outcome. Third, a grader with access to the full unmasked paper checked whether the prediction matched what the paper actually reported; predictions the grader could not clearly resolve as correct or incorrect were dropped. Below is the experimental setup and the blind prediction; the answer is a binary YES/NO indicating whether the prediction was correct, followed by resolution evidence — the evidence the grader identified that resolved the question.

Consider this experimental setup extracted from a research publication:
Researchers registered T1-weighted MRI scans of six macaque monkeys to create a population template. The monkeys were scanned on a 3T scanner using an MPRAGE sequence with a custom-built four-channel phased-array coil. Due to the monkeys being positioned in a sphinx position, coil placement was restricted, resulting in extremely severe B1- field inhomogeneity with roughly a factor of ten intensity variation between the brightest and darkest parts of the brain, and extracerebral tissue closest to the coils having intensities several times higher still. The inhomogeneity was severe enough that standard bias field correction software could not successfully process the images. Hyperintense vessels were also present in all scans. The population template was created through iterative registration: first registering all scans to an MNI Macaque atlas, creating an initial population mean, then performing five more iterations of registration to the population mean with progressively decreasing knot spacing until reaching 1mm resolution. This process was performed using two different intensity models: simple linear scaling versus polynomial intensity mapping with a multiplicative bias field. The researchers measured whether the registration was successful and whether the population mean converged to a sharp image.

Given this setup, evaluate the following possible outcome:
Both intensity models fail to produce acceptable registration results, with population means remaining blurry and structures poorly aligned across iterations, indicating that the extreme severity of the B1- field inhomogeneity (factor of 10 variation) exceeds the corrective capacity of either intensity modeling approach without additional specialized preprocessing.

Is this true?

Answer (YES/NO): NO